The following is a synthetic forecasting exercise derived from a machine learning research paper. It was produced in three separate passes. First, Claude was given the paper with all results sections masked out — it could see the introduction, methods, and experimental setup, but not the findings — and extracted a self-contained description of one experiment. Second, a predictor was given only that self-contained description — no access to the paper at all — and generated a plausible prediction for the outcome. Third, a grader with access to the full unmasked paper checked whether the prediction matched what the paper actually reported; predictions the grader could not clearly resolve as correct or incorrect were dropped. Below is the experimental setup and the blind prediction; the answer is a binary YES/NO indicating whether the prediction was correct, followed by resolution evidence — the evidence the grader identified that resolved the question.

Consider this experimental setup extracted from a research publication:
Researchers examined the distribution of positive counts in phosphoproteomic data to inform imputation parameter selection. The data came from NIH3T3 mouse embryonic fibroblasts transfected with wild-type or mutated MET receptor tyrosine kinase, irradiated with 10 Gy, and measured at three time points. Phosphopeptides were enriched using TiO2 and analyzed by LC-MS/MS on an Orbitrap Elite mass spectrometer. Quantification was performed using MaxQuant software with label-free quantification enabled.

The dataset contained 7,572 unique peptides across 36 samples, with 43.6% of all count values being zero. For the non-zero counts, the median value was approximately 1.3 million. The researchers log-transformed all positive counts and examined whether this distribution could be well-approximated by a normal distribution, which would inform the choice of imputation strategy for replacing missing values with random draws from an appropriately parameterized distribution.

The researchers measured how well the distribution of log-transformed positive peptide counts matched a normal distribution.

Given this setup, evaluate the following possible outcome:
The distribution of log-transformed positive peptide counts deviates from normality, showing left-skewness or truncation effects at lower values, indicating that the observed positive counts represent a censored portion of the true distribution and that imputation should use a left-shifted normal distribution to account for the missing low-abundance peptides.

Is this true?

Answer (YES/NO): NO